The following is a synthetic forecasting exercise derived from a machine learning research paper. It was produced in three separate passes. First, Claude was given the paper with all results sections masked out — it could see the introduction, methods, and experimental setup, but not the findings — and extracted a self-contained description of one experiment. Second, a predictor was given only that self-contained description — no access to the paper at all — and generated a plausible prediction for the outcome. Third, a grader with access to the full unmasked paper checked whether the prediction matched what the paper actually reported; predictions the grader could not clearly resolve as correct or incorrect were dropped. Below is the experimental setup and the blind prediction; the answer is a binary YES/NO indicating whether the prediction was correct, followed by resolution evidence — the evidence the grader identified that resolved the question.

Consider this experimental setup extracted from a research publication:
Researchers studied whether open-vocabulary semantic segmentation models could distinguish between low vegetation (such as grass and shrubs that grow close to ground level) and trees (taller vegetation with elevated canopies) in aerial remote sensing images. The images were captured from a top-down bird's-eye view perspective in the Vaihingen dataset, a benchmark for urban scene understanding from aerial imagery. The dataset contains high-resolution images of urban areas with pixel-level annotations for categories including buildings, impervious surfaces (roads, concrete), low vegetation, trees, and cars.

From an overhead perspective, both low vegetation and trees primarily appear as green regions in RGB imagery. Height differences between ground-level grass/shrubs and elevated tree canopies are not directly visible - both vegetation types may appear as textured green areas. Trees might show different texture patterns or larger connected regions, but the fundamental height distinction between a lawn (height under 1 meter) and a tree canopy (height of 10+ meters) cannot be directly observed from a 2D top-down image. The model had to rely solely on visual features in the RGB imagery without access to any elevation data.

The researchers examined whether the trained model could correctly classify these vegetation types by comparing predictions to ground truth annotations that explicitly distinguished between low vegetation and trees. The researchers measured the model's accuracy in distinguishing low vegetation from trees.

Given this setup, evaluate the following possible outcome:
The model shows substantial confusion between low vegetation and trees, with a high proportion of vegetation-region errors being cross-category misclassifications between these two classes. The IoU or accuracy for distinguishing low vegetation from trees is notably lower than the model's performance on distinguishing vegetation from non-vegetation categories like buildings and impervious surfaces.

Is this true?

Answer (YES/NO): YES